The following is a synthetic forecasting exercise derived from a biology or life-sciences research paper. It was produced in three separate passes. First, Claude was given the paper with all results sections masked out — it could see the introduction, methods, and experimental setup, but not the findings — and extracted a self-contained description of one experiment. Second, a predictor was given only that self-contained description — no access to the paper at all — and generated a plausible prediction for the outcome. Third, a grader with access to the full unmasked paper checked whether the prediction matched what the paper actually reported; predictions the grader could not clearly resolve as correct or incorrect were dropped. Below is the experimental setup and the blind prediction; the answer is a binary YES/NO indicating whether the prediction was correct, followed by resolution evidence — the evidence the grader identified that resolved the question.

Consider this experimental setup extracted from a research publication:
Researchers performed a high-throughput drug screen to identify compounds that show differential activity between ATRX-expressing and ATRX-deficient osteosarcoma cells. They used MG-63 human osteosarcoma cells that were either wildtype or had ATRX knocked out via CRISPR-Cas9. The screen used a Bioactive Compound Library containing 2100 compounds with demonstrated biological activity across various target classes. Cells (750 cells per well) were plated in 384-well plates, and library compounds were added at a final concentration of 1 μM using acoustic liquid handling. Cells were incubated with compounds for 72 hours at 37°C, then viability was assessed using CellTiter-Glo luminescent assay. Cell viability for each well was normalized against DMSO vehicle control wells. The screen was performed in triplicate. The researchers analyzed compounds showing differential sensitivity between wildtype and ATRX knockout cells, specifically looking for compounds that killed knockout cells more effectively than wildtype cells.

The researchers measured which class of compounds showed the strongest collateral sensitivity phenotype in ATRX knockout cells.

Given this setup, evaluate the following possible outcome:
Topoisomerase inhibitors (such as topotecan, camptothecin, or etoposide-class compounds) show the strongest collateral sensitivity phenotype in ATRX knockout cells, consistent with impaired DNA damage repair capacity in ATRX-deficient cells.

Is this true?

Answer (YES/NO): NO